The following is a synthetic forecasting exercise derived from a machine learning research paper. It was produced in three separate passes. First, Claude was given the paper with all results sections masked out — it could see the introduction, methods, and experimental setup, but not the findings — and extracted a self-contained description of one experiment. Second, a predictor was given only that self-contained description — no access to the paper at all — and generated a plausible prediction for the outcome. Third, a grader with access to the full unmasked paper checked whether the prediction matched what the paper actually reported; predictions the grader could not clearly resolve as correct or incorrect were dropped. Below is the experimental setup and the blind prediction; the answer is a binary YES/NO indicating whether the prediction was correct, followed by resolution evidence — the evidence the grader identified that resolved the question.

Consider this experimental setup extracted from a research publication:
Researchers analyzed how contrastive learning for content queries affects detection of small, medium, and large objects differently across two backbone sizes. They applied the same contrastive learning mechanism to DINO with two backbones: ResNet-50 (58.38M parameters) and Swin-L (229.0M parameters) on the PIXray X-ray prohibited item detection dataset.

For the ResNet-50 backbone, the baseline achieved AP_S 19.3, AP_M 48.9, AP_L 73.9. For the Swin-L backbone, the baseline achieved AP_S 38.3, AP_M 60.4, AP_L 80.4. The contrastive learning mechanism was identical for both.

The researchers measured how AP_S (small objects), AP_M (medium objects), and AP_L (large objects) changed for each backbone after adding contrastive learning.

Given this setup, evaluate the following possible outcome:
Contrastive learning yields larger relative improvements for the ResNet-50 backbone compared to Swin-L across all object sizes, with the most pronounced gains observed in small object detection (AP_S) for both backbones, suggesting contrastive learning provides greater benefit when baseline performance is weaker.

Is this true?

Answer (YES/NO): NO